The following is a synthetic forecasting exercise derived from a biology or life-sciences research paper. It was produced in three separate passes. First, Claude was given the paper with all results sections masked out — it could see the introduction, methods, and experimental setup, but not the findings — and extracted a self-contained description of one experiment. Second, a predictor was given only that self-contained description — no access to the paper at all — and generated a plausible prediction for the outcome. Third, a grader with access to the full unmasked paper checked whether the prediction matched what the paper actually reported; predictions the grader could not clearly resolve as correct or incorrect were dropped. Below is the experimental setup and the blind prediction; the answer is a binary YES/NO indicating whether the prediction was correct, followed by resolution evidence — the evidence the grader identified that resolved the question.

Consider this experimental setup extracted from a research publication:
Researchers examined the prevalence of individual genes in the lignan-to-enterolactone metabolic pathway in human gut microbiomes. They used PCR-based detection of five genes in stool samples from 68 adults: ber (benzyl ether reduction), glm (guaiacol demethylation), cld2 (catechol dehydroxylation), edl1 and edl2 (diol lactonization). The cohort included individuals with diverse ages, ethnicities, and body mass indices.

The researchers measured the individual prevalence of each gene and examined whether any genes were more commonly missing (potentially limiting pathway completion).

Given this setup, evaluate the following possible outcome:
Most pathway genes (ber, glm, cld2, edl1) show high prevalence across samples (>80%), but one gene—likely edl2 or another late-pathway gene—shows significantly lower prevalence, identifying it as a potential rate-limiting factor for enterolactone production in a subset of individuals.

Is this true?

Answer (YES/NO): NO